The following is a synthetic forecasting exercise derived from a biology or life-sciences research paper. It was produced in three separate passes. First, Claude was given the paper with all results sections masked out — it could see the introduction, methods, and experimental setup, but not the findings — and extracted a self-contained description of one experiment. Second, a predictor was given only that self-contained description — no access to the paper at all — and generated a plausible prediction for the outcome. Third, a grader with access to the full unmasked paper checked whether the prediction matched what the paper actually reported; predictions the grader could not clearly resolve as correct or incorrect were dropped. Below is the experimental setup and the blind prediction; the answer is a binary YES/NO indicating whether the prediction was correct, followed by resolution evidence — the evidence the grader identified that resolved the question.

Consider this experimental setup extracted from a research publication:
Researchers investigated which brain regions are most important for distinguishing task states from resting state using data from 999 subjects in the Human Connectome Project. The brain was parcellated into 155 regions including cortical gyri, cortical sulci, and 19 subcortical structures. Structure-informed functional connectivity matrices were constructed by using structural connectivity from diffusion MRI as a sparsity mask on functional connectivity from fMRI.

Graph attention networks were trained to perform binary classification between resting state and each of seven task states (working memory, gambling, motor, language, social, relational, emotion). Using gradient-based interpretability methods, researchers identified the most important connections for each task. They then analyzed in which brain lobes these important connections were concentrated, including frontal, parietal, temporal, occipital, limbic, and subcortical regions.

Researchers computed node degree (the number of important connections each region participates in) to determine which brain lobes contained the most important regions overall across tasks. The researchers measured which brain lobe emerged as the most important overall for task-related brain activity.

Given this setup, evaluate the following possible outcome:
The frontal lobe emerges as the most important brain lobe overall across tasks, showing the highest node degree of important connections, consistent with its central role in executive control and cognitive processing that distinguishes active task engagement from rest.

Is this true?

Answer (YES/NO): NO